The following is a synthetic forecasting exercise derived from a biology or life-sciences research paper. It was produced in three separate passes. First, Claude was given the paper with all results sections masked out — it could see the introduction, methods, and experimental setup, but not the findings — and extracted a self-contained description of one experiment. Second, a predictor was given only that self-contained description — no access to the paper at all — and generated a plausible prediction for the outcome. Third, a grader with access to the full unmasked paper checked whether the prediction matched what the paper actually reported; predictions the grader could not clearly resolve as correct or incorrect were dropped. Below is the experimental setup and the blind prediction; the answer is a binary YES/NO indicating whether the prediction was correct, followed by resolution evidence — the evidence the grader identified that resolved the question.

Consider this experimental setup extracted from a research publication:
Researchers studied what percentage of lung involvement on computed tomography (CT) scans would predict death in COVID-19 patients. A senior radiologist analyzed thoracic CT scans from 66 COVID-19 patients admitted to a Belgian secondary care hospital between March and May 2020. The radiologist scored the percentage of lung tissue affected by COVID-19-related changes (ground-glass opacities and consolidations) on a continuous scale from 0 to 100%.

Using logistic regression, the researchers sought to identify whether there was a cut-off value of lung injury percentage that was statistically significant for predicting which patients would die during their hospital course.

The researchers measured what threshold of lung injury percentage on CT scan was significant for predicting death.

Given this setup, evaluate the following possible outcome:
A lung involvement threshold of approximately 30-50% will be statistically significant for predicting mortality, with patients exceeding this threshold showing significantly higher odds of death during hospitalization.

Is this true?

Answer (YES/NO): NO